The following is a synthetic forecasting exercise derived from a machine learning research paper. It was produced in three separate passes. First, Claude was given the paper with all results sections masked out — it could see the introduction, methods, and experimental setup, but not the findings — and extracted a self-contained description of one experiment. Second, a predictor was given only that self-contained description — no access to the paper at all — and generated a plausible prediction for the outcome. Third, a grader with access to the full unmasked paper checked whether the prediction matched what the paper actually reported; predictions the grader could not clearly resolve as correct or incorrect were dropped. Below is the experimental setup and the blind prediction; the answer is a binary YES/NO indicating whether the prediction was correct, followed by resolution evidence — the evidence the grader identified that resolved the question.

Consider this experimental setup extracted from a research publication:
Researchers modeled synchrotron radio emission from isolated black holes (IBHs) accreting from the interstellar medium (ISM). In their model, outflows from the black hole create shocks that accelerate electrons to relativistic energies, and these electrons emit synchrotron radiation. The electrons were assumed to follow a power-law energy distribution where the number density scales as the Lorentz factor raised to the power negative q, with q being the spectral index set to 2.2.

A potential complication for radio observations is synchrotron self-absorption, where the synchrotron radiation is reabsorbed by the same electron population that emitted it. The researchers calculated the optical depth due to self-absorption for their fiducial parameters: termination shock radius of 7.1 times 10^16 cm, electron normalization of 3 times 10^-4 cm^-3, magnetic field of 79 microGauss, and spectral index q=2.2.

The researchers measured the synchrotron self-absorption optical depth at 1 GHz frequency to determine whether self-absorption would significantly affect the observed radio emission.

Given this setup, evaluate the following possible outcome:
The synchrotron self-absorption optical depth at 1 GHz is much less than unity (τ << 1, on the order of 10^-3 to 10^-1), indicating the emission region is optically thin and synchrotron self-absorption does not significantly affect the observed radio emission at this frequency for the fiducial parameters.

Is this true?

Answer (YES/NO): NO